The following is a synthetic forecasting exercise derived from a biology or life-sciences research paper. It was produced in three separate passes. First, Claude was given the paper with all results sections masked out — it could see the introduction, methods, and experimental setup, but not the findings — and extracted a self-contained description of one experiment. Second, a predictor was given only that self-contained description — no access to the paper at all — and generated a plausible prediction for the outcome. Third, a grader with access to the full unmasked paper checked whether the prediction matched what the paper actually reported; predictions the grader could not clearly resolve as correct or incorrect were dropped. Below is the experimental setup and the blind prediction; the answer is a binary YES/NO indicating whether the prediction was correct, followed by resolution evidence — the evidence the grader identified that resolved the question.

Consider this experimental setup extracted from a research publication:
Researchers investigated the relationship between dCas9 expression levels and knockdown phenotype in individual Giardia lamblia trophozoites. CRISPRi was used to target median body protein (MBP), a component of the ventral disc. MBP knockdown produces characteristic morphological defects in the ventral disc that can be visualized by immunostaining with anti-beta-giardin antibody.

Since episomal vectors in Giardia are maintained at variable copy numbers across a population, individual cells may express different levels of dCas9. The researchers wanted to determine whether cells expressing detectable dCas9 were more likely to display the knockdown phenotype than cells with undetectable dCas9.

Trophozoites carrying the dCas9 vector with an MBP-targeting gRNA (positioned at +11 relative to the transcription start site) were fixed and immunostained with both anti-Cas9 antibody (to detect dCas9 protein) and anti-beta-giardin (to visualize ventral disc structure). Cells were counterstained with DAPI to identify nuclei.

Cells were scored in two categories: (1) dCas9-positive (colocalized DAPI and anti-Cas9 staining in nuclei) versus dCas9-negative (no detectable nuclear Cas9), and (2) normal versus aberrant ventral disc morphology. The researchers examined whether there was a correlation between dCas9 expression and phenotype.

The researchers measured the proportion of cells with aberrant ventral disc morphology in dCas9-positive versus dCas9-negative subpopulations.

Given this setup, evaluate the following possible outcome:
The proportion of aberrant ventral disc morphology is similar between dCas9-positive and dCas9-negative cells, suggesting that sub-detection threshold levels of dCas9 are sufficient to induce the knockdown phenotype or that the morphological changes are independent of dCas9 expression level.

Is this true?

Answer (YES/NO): NO